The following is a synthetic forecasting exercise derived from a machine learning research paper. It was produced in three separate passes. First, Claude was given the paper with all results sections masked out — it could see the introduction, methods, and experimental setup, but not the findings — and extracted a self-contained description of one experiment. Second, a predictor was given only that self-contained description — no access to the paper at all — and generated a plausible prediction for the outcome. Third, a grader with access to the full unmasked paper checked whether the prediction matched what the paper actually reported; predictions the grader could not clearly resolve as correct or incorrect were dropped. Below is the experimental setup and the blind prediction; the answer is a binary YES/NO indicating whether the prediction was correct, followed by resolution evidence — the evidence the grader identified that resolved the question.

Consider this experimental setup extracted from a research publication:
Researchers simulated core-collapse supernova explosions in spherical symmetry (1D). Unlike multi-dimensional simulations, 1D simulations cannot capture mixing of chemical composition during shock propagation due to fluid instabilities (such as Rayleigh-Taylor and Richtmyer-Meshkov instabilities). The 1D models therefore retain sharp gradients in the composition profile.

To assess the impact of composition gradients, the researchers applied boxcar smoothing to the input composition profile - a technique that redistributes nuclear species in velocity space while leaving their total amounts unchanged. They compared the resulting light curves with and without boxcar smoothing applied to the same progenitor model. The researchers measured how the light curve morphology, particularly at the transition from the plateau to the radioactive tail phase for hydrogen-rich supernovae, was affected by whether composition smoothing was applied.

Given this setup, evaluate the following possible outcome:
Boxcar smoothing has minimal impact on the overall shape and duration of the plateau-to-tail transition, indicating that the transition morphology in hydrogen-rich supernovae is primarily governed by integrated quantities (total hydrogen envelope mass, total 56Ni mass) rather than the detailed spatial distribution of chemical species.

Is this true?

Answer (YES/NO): NO